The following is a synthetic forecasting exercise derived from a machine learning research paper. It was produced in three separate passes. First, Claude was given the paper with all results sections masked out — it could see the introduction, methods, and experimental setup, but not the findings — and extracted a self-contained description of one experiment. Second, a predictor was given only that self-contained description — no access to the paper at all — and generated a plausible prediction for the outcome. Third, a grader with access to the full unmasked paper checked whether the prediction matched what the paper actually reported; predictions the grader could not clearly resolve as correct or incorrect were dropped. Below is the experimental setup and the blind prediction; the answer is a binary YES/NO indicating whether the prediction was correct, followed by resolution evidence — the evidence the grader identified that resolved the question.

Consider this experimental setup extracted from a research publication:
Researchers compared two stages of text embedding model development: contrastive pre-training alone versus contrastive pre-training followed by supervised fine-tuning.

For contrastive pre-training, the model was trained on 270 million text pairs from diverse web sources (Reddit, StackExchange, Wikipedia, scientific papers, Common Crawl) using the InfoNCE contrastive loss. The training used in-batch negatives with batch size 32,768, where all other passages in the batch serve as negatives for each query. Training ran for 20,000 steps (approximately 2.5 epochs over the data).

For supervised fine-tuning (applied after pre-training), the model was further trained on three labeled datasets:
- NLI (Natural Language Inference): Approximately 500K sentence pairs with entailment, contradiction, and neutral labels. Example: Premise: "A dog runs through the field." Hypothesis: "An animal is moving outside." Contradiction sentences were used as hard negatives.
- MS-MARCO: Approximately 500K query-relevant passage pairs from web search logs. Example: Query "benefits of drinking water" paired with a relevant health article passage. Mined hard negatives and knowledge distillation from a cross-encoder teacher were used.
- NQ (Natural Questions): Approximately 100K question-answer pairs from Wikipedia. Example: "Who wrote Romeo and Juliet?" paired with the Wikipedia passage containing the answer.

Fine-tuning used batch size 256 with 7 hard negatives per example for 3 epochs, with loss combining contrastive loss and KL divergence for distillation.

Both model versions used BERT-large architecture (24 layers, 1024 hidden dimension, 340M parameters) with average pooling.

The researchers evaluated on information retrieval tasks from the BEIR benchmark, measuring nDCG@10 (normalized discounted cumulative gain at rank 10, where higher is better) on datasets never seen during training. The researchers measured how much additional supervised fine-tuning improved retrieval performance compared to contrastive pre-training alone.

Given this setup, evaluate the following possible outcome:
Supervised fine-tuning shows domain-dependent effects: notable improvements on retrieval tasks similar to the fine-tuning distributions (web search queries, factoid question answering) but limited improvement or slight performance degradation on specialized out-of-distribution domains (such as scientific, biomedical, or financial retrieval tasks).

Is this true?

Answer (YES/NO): NO